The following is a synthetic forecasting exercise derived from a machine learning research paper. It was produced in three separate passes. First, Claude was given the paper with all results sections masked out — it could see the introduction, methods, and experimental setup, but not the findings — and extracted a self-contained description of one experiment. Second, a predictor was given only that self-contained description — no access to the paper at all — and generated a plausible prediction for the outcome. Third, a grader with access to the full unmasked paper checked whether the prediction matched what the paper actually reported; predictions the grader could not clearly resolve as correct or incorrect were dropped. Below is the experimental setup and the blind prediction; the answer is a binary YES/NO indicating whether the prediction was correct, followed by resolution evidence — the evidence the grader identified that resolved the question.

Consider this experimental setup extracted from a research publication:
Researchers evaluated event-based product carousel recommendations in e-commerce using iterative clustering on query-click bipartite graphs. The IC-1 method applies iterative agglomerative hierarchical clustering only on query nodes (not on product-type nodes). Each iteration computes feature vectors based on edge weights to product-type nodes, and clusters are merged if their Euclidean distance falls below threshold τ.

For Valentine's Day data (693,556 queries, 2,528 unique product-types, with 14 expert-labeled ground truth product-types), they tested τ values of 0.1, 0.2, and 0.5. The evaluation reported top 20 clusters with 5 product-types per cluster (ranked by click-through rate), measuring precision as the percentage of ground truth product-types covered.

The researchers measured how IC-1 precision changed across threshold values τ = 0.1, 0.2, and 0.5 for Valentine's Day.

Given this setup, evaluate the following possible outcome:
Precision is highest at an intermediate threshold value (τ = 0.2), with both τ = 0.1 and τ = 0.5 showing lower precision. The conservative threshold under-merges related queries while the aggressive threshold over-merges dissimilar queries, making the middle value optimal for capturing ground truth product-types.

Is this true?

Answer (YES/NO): NO